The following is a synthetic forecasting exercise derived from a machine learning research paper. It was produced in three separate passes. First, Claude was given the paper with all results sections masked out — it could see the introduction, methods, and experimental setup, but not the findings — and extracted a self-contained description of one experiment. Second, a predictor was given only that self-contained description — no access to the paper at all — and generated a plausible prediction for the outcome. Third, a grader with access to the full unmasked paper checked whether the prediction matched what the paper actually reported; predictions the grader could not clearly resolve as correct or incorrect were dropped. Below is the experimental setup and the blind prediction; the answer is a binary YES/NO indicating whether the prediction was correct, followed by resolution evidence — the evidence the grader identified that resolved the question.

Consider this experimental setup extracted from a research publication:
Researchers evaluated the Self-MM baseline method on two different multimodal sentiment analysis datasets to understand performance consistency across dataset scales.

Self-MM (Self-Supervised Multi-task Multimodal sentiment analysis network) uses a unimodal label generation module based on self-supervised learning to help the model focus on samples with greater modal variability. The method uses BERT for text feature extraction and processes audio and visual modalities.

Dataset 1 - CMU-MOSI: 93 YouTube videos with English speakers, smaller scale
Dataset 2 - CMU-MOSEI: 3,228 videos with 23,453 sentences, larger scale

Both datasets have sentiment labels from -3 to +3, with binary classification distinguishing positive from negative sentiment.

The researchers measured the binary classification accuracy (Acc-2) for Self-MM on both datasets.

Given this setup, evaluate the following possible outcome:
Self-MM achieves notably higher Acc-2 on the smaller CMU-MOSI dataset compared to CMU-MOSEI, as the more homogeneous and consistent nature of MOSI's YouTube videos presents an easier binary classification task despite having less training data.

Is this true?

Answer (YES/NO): NO